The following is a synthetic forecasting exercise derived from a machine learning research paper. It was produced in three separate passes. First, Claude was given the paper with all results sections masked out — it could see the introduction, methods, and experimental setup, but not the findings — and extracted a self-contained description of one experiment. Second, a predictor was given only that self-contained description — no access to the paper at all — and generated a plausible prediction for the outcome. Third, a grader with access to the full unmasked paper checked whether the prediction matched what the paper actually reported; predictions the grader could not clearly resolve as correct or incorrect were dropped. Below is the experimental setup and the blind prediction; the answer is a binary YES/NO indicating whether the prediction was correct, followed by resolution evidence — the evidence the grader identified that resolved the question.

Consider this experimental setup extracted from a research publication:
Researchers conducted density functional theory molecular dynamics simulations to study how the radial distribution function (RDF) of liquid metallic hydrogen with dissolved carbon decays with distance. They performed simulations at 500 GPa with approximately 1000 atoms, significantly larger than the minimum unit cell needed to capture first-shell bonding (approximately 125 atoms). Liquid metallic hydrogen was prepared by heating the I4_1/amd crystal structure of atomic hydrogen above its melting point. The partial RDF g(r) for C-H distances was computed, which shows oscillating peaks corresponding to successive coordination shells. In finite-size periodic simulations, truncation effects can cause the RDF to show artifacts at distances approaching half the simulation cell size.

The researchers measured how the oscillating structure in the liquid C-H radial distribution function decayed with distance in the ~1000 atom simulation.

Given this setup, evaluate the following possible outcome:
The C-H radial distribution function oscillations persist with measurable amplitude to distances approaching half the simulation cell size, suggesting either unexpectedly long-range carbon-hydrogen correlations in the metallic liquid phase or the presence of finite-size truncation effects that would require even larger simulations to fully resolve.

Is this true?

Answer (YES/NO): NO